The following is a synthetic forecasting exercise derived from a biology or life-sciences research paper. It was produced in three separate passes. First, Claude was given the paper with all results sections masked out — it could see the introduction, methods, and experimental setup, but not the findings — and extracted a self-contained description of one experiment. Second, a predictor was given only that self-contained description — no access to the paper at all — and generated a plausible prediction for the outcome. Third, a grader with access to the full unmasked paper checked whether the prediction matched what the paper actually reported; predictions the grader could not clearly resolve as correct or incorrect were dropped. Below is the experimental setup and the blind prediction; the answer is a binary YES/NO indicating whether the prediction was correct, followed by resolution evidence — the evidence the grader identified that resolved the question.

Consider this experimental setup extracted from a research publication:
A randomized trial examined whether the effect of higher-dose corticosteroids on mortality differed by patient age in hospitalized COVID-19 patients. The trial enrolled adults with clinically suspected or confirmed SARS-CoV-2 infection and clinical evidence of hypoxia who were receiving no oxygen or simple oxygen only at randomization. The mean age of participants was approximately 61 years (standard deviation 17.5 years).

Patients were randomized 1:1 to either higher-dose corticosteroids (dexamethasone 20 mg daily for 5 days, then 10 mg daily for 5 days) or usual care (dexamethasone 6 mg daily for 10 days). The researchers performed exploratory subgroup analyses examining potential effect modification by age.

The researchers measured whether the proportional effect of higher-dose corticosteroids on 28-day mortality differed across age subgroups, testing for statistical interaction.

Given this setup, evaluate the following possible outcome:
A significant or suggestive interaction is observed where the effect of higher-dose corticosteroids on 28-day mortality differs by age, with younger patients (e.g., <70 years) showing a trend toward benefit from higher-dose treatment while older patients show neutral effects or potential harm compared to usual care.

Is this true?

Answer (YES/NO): NO